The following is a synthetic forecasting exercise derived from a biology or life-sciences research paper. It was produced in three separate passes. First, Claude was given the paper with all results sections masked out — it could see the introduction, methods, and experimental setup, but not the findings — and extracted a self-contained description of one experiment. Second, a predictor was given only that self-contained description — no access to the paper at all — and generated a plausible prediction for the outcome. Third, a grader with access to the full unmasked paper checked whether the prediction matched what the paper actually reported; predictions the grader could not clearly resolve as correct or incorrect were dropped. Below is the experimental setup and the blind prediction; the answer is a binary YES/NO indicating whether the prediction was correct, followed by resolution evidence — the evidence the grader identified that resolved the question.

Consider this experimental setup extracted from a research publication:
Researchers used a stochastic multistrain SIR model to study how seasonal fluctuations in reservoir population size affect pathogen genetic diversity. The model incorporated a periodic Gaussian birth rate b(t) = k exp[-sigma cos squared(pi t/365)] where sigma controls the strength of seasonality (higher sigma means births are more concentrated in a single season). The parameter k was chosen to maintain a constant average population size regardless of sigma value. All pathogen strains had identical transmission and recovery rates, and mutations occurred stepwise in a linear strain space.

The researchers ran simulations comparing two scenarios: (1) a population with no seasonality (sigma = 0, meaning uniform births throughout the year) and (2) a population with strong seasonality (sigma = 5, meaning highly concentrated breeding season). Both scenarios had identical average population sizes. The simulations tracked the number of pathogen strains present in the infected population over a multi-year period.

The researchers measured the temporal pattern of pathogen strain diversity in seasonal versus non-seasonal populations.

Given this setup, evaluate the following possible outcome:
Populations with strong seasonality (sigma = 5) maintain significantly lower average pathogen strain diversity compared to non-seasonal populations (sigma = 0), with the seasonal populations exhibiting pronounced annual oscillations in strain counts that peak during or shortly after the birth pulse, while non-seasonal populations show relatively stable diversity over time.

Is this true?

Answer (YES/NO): YES